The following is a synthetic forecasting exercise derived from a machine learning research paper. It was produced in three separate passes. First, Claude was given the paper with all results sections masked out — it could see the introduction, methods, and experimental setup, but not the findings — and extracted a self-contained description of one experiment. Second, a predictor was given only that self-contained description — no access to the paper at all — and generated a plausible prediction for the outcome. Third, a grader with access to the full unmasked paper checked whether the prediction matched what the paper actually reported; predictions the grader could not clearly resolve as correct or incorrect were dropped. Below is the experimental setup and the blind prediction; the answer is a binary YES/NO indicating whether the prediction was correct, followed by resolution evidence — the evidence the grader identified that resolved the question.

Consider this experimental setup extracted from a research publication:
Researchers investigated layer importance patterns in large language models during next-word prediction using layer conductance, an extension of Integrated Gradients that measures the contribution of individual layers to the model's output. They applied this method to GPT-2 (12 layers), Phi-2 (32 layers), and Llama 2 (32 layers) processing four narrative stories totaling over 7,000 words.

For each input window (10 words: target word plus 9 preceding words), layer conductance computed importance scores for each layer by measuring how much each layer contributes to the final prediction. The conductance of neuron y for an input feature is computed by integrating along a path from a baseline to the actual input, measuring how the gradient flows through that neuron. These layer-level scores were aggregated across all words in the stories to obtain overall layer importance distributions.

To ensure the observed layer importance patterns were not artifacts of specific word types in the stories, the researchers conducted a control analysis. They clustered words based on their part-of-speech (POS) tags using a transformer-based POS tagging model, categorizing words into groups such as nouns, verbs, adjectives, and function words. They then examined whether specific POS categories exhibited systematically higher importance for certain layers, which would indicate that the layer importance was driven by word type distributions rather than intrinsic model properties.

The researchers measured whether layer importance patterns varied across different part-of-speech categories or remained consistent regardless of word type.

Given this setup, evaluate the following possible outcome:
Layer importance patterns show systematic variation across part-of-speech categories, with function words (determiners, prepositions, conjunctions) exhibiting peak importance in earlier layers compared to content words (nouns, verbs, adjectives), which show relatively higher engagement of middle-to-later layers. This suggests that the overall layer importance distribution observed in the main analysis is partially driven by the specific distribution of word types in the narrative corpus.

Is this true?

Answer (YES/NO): NO